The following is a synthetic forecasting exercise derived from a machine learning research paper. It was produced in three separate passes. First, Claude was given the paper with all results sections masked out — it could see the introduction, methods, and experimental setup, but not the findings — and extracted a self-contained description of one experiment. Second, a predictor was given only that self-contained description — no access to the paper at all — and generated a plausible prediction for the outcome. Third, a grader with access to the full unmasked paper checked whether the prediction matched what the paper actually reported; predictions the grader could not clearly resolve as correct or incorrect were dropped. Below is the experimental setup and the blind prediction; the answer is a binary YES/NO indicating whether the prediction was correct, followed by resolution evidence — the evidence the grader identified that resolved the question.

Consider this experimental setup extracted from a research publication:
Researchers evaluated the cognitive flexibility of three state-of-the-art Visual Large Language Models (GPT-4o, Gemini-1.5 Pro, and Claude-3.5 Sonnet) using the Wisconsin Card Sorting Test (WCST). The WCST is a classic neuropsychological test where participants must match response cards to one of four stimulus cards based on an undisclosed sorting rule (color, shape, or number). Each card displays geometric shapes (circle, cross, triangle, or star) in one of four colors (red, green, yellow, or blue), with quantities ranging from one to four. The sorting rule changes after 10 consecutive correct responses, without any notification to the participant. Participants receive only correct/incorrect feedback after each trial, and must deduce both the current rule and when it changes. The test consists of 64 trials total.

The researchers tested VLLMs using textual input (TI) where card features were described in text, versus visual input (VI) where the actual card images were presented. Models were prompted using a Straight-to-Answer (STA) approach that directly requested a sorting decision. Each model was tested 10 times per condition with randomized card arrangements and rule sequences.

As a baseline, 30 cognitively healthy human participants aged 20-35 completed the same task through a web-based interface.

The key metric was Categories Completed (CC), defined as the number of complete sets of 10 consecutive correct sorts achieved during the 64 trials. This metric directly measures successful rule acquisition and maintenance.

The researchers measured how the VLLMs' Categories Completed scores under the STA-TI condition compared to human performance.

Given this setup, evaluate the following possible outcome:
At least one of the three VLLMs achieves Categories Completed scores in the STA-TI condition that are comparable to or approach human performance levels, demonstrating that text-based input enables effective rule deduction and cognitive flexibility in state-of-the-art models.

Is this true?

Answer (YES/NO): NO